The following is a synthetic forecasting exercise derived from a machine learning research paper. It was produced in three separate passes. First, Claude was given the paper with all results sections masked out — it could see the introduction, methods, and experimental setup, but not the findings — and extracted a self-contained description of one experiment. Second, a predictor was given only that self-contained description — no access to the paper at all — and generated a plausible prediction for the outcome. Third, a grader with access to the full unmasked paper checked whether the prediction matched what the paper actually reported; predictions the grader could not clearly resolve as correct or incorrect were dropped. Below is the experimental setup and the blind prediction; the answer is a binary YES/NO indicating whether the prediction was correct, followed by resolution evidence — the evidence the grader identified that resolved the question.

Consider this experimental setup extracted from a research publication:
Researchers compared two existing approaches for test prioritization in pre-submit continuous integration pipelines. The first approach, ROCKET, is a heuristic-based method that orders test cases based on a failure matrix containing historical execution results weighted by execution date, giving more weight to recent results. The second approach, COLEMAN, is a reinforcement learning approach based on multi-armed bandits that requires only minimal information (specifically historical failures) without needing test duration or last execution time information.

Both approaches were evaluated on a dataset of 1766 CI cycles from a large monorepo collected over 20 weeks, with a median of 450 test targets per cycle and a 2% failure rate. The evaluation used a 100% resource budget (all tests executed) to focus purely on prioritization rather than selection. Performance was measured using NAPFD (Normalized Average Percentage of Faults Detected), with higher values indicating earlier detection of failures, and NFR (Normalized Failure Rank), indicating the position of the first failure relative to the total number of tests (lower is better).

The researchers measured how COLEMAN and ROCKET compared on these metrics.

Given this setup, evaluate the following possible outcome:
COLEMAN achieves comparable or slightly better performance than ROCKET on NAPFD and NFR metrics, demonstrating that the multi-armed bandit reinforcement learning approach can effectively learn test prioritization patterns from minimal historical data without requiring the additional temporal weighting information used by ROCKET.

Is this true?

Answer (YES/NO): NO